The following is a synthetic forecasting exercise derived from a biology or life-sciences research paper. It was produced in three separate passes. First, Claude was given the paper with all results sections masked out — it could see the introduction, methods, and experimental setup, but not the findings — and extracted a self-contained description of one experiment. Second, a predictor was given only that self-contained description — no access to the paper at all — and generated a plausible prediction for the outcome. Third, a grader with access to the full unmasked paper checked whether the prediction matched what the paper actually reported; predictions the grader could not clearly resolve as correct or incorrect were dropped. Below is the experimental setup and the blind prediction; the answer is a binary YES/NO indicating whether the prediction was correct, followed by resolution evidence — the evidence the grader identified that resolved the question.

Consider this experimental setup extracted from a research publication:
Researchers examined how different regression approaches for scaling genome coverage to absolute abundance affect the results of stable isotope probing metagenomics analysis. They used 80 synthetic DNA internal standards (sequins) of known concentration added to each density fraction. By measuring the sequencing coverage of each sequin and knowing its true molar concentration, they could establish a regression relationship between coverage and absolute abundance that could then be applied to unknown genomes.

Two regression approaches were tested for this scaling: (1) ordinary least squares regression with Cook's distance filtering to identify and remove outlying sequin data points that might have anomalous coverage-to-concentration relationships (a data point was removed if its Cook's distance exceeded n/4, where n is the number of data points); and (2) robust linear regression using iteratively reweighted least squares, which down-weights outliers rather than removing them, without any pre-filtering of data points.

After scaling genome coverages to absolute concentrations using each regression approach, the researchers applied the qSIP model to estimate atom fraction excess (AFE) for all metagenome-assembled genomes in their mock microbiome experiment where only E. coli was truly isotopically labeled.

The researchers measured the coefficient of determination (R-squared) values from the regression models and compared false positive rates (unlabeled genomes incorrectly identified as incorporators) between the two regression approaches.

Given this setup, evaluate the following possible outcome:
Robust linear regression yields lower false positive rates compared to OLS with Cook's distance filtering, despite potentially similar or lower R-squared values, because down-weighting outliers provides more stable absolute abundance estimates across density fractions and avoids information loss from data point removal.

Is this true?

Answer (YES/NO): NO